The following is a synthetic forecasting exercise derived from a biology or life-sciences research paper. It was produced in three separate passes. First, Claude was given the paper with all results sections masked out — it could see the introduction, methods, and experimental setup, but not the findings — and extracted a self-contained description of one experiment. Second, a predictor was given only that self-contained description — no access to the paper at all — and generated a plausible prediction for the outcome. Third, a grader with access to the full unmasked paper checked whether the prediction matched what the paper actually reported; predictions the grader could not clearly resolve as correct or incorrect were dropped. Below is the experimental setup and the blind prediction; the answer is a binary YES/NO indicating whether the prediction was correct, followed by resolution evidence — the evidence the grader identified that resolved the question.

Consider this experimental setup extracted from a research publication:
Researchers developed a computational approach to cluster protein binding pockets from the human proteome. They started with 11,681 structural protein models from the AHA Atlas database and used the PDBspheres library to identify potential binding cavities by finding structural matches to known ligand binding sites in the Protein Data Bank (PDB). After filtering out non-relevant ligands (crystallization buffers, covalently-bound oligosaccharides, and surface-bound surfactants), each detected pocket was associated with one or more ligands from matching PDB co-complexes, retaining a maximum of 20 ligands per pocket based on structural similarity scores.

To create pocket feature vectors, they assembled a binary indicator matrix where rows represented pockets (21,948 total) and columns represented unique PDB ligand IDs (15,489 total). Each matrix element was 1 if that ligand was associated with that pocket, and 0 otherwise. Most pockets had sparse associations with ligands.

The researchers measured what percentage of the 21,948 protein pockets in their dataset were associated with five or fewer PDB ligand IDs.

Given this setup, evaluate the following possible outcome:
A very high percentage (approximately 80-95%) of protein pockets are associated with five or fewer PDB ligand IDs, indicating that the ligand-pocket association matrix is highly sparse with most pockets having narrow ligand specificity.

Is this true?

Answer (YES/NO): YES